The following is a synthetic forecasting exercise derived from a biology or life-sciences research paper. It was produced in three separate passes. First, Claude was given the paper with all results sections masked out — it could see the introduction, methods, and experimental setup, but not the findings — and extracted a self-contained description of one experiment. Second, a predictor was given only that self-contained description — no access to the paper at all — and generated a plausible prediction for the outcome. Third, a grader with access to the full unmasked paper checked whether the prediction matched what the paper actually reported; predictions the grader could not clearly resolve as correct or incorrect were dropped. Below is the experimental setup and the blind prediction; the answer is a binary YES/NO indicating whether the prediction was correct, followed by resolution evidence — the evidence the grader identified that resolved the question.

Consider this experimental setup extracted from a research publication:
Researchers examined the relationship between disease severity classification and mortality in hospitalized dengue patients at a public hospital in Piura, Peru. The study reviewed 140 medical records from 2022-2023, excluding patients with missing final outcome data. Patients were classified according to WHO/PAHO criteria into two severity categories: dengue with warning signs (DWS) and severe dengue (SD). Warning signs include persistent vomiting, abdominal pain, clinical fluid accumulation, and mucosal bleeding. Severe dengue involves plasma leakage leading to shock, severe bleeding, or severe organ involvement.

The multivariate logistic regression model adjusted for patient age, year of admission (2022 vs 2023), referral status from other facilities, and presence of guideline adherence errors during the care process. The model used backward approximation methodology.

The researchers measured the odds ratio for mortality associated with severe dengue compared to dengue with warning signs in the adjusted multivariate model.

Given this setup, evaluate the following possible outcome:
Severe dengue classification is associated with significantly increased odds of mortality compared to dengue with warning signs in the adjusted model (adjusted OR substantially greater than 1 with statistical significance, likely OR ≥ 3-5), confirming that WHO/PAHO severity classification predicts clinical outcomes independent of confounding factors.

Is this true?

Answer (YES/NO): YES